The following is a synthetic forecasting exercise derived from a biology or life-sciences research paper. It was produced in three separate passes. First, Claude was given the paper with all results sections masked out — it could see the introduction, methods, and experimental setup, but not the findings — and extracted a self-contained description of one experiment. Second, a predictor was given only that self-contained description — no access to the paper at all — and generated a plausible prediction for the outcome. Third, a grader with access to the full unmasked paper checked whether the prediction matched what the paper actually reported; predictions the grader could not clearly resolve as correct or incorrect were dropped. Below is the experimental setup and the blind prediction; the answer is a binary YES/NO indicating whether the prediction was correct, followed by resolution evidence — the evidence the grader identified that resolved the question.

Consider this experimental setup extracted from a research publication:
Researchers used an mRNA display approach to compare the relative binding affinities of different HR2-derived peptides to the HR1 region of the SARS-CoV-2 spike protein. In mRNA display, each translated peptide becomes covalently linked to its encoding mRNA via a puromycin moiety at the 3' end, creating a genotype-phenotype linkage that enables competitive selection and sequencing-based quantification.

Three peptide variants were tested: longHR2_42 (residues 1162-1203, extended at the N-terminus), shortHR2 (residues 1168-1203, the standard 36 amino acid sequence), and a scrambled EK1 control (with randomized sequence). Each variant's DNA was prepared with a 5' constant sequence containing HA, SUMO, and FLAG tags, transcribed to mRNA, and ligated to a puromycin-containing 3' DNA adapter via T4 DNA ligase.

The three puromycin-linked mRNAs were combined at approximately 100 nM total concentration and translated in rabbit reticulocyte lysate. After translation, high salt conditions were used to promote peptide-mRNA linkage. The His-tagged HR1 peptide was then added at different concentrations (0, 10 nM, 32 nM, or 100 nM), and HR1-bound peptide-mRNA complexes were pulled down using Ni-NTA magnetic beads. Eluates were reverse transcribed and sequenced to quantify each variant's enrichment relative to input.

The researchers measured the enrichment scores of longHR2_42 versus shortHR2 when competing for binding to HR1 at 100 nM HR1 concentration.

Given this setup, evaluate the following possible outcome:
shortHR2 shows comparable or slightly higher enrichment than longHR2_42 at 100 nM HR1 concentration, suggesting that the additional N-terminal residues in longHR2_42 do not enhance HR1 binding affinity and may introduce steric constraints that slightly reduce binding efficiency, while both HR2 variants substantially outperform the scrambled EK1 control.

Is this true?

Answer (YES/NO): NO